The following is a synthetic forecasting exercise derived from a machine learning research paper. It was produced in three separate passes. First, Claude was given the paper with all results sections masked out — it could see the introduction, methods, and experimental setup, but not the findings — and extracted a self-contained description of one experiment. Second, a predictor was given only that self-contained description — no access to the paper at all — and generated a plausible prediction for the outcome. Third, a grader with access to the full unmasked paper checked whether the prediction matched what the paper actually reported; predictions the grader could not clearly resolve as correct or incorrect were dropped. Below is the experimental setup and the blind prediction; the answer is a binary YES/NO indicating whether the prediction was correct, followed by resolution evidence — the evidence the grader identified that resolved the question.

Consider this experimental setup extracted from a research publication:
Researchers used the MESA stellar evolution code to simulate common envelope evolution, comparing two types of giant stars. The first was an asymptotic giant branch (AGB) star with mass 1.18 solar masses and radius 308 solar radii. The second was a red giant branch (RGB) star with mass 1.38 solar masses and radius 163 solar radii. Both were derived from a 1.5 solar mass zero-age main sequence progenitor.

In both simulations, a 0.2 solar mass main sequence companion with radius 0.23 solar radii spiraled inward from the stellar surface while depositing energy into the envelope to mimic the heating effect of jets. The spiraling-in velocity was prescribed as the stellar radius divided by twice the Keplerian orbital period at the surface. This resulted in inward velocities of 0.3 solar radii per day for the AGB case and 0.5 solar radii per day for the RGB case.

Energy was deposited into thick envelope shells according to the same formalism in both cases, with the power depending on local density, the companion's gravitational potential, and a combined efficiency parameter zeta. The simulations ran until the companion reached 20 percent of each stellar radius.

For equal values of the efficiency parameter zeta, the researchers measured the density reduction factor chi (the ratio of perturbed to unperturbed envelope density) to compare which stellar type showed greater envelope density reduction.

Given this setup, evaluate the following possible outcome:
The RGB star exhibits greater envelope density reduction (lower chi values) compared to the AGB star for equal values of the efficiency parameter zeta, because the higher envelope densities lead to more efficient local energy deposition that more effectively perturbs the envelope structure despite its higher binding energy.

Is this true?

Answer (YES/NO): NO